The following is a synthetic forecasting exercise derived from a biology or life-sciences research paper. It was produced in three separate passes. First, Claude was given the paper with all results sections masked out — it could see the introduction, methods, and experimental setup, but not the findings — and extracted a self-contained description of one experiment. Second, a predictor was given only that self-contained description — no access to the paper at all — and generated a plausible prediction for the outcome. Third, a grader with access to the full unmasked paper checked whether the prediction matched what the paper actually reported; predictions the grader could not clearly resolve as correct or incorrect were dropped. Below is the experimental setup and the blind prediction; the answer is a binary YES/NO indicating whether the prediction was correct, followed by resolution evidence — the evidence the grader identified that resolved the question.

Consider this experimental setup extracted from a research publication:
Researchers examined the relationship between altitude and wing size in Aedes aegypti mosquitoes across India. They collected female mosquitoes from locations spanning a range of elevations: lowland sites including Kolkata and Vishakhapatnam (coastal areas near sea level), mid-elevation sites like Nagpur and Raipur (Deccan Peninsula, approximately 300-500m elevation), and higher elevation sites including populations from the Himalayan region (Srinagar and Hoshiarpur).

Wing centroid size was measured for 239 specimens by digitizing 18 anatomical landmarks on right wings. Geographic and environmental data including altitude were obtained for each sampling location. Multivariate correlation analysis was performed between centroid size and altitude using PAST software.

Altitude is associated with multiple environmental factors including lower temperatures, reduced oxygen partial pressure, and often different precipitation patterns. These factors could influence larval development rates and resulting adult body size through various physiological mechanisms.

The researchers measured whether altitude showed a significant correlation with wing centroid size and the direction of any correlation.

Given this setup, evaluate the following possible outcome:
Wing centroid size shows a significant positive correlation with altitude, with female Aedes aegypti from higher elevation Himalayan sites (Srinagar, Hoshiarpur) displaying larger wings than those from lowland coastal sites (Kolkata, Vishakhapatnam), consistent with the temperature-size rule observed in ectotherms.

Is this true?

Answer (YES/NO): NO